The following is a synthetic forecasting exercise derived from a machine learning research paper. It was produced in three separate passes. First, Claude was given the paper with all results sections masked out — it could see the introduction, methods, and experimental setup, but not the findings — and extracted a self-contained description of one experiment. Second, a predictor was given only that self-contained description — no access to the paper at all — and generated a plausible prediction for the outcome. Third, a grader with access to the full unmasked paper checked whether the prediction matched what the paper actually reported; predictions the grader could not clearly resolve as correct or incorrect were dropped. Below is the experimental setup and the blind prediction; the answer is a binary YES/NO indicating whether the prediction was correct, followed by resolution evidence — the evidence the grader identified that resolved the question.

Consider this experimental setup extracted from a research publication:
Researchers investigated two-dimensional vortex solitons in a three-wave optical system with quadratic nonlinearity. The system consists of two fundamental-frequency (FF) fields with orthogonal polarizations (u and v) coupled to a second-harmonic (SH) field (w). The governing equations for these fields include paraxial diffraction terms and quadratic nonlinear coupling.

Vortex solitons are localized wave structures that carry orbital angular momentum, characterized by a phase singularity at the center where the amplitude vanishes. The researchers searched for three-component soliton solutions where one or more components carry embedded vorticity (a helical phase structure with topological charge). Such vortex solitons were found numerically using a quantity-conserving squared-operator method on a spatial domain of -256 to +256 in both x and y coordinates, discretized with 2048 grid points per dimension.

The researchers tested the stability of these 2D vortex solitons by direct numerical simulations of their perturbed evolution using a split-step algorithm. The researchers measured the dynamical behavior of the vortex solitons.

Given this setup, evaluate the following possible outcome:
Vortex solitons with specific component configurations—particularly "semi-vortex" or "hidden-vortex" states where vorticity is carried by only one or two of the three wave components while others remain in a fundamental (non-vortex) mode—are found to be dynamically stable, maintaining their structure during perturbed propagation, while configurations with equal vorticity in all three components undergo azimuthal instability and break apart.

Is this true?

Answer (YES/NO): NO